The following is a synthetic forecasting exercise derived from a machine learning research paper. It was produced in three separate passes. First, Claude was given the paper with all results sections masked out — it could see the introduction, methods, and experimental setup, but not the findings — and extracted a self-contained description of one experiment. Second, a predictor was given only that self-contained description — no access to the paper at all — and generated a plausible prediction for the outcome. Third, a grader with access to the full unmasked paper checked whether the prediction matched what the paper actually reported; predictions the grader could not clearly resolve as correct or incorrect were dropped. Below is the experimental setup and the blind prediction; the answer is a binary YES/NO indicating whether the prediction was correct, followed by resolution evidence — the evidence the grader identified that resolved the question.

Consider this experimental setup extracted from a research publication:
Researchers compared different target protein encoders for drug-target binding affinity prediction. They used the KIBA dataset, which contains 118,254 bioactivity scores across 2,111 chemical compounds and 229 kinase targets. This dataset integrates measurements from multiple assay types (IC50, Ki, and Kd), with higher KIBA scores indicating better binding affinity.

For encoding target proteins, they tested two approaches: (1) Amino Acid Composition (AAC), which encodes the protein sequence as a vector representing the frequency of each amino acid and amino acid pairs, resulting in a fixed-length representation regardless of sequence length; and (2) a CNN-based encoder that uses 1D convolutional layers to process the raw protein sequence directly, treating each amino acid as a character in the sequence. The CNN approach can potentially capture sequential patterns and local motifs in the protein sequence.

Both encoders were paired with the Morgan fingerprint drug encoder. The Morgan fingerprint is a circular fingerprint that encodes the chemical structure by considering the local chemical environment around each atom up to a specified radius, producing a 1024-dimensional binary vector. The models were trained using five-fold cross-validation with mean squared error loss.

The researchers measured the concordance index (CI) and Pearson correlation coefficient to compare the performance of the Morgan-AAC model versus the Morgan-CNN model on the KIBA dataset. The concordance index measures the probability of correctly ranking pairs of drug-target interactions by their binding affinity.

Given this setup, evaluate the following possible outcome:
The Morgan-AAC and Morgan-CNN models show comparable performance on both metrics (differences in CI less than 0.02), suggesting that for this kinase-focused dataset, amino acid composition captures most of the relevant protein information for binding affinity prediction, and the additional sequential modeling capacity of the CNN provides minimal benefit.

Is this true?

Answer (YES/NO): YES